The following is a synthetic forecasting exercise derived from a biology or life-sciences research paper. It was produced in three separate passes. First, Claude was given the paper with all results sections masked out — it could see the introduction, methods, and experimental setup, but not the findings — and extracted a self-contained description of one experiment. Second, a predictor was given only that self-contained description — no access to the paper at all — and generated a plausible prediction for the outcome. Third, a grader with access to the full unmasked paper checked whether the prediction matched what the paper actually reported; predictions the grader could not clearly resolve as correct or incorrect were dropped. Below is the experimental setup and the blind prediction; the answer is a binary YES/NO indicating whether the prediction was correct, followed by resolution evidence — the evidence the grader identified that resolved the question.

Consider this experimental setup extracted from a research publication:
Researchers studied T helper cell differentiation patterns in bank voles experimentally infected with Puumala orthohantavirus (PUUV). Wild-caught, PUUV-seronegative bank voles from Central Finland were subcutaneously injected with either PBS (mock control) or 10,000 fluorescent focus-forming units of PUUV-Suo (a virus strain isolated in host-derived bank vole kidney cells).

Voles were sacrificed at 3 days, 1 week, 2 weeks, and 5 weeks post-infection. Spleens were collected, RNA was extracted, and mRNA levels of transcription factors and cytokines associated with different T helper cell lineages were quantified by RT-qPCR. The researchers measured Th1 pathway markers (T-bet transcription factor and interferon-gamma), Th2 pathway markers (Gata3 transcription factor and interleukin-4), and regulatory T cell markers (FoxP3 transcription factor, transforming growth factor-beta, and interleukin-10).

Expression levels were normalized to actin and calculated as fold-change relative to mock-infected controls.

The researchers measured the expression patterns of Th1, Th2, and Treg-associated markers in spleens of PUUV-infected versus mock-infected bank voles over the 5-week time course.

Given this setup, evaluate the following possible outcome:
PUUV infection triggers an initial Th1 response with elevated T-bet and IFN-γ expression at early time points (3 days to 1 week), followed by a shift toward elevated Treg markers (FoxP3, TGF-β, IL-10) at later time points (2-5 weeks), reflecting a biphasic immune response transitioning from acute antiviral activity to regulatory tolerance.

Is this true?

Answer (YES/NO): NO